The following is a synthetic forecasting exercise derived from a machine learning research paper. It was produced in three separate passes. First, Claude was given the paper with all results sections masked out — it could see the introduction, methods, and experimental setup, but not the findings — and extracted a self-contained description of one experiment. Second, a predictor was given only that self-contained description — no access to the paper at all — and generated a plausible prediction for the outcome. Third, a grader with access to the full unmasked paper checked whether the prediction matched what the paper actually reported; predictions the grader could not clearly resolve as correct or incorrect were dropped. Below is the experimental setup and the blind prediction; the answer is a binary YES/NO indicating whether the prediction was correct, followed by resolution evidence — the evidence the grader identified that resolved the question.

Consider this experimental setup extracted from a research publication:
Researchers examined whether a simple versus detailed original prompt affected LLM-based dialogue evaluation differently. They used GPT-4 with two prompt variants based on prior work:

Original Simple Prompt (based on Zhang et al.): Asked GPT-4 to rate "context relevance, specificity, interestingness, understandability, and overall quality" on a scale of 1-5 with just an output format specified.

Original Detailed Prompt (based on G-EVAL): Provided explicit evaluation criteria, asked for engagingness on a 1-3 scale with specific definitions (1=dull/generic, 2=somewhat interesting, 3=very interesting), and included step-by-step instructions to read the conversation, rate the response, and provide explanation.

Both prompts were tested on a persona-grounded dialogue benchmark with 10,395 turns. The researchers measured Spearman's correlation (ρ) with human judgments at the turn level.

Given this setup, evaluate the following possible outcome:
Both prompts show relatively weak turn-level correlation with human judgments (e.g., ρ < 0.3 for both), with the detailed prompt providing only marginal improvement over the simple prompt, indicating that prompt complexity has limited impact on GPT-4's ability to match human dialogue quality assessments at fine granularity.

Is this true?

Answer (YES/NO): NO